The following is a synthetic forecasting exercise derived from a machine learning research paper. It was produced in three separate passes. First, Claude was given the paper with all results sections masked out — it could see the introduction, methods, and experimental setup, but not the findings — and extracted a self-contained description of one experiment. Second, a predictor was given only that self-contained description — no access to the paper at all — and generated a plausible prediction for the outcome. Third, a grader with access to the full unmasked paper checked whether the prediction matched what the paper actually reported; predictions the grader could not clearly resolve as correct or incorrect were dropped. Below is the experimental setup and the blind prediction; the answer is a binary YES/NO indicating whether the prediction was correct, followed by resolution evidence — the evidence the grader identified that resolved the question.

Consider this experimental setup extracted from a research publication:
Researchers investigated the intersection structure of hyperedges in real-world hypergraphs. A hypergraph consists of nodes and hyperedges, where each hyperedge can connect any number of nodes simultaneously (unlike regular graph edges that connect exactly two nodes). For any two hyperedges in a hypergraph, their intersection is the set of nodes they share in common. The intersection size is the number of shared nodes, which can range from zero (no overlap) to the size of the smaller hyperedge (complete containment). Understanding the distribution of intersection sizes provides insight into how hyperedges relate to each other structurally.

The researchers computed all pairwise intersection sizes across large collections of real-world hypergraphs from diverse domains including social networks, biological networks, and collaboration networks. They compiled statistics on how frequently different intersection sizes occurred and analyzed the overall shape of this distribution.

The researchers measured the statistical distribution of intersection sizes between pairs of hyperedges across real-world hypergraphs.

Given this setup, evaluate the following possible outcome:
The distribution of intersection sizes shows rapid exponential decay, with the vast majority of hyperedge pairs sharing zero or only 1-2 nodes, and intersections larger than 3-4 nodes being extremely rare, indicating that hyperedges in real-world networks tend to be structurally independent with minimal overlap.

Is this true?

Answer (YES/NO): NO